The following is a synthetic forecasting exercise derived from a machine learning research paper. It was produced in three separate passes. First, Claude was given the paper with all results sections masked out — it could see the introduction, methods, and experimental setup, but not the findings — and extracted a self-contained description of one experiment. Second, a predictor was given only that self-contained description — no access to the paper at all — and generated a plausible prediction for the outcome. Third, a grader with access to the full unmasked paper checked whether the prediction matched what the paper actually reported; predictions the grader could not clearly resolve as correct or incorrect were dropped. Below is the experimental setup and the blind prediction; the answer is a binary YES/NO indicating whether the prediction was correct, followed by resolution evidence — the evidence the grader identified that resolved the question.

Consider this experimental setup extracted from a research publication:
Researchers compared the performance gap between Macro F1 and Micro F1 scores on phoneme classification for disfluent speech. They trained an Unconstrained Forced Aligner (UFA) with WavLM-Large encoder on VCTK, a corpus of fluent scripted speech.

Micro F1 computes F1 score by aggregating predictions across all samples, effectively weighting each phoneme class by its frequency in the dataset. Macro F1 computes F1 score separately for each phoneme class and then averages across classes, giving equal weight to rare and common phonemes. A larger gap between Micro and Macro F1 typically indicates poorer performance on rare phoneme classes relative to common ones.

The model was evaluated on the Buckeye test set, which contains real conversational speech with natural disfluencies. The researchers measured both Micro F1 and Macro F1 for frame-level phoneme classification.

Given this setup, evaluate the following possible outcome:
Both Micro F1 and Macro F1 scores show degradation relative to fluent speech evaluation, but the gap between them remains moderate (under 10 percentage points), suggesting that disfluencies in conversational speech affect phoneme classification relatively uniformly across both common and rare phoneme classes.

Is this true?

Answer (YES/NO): NO